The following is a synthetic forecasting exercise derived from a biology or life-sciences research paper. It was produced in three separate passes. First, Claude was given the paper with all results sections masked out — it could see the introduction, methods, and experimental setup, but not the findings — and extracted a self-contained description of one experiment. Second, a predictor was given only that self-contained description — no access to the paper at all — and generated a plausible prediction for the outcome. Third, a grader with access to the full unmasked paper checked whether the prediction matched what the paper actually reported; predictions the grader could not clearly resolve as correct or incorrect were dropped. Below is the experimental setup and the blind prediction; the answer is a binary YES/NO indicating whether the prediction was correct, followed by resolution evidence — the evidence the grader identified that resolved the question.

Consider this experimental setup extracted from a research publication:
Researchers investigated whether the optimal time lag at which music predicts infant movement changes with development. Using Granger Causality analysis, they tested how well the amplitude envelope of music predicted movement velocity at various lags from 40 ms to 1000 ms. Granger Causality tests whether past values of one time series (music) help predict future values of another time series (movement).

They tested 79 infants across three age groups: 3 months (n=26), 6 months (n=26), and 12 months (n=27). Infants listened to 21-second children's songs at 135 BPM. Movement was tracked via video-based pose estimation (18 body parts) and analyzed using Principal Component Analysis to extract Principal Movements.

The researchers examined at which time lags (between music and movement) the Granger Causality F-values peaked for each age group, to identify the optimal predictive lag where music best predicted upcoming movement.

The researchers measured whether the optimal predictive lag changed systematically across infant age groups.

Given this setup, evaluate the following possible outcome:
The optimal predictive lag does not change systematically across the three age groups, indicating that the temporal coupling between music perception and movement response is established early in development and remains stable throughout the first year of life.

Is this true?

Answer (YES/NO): YES